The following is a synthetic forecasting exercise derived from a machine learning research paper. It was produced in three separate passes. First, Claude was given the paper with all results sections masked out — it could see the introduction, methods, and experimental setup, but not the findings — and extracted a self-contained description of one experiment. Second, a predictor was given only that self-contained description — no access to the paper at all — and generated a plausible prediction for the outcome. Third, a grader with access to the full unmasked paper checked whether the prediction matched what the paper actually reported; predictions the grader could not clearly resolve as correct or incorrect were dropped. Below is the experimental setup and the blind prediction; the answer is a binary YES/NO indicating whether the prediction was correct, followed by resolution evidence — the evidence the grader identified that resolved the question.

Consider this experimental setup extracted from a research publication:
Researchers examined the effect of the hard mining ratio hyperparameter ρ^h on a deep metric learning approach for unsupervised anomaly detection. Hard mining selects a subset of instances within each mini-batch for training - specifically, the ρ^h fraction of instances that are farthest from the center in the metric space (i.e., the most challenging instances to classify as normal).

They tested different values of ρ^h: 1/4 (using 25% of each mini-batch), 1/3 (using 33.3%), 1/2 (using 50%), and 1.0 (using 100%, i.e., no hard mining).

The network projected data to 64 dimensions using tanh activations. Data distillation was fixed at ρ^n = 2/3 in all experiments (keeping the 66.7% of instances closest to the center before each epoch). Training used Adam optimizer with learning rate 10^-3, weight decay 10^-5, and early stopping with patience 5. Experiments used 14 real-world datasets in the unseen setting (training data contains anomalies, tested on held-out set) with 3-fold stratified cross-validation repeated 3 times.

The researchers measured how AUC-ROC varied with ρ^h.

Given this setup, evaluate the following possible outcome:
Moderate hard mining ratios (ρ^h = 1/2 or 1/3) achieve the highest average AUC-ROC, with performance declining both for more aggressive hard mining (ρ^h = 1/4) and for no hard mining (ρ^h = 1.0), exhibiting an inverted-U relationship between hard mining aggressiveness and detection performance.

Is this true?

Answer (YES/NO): NO